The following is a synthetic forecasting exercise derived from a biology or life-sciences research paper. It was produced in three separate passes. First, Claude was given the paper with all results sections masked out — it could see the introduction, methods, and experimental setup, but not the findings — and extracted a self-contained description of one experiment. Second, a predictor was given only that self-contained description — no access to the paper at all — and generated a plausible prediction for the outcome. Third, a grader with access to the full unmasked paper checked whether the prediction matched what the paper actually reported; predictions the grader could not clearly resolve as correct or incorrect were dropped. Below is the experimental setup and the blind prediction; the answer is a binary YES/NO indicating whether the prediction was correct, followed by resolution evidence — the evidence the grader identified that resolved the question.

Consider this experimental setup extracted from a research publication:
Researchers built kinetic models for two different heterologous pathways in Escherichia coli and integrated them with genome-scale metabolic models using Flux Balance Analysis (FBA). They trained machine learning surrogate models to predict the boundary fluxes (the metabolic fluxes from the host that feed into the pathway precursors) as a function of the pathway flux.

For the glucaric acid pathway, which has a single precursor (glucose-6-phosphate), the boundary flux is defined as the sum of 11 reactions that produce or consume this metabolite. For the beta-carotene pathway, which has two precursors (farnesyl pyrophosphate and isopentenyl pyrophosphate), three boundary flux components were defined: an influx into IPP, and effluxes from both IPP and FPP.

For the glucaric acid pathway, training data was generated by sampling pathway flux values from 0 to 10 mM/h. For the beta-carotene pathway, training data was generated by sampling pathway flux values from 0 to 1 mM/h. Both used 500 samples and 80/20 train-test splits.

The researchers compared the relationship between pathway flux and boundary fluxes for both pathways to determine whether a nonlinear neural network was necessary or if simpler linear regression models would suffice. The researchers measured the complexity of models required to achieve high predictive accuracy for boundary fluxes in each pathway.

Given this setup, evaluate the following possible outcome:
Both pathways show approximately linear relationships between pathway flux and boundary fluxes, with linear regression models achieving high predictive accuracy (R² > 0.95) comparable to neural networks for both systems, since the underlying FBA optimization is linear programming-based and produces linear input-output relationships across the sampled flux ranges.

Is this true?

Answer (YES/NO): NO